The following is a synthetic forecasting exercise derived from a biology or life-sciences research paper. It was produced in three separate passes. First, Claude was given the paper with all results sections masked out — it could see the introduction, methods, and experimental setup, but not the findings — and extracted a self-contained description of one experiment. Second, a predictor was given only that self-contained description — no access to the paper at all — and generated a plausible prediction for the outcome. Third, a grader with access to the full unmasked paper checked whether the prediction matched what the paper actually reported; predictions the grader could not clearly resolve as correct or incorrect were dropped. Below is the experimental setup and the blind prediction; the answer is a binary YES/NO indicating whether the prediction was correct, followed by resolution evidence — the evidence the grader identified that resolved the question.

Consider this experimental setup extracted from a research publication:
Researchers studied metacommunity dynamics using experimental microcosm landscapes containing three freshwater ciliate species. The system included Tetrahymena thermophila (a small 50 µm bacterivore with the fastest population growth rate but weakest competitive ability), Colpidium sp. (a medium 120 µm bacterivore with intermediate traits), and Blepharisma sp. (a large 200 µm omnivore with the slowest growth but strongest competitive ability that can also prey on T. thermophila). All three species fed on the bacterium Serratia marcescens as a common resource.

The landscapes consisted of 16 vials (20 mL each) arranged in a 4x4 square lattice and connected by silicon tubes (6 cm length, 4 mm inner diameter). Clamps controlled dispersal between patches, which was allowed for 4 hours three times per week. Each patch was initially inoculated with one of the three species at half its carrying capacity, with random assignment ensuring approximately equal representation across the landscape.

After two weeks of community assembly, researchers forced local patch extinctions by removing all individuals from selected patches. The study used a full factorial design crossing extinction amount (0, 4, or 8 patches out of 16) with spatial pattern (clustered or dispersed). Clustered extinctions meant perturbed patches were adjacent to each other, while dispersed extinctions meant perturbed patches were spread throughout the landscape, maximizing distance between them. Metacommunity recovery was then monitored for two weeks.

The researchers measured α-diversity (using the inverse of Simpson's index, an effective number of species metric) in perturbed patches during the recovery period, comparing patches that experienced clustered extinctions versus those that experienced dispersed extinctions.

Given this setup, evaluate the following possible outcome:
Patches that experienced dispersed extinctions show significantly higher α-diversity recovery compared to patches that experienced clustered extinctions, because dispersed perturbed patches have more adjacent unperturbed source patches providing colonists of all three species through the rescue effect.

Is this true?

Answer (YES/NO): YES